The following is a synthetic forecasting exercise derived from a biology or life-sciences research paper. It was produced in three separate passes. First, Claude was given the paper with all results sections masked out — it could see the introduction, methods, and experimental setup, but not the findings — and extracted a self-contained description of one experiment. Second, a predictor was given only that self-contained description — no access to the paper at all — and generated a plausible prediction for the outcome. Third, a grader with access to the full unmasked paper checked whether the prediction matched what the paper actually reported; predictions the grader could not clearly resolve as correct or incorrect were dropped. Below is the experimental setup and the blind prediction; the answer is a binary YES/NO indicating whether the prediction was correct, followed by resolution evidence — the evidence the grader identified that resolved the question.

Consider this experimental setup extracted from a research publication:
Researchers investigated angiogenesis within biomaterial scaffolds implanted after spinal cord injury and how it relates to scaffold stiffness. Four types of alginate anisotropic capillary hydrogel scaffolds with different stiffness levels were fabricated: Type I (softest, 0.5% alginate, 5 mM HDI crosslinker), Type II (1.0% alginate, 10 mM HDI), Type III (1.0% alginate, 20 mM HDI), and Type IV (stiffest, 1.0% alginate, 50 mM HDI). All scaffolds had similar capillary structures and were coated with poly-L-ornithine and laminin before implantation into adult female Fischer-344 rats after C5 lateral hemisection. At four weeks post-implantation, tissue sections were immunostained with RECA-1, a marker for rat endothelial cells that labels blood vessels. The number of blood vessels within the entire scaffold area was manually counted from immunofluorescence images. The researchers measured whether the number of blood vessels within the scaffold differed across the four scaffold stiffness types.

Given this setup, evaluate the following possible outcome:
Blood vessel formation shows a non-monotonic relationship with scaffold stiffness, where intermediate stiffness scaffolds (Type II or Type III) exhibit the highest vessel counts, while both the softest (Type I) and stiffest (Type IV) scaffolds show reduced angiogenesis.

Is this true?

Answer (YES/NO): NO